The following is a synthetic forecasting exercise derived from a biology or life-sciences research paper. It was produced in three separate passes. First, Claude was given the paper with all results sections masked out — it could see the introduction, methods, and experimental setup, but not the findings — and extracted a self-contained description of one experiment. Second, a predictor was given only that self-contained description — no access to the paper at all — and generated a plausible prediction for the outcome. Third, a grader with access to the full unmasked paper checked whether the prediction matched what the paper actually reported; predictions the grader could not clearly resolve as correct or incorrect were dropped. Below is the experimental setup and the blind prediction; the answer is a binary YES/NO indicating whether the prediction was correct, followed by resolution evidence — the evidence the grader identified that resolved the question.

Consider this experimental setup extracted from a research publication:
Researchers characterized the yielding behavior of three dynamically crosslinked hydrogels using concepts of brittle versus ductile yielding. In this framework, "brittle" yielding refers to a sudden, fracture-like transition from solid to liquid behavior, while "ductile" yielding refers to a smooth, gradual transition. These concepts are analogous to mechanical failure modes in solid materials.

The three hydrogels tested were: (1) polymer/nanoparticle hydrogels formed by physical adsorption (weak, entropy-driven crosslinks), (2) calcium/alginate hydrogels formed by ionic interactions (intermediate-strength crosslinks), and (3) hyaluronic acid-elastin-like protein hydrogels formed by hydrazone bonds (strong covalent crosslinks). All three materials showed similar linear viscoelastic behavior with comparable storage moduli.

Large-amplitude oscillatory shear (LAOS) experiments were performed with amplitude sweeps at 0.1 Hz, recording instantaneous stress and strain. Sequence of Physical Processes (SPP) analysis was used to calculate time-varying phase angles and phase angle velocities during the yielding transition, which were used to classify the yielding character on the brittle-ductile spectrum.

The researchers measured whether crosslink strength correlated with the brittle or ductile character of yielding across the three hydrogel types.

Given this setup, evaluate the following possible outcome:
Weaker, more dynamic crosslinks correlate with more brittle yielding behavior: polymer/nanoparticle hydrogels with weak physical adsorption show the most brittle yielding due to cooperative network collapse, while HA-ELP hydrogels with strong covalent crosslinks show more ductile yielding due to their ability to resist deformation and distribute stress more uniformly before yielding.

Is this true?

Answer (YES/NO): NO